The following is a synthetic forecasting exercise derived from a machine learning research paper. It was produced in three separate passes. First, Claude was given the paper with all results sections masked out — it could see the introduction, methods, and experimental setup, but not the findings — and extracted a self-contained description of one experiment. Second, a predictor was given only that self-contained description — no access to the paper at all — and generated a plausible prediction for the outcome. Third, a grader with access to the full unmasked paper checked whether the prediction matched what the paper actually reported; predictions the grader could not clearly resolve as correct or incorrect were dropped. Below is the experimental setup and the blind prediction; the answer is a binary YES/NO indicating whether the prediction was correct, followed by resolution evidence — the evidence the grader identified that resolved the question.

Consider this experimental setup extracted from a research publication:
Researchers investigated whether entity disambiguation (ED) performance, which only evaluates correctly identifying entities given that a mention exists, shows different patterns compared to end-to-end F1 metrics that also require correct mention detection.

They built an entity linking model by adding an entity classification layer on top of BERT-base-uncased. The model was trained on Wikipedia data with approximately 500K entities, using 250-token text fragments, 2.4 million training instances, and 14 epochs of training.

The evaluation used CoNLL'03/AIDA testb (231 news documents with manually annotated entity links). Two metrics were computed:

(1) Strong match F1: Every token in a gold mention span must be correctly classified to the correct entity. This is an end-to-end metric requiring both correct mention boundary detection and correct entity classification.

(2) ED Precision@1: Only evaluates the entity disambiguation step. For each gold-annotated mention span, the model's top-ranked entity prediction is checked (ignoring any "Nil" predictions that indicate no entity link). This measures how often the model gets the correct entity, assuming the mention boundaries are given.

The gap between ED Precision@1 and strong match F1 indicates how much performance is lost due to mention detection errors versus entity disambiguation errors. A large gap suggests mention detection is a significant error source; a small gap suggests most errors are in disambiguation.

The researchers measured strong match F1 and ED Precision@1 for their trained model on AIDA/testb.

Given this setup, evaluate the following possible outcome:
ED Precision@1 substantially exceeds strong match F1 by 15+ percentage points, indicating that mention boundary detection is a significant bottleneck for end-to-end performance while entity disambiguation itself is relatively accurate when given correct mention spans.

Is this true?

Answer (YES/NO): NO